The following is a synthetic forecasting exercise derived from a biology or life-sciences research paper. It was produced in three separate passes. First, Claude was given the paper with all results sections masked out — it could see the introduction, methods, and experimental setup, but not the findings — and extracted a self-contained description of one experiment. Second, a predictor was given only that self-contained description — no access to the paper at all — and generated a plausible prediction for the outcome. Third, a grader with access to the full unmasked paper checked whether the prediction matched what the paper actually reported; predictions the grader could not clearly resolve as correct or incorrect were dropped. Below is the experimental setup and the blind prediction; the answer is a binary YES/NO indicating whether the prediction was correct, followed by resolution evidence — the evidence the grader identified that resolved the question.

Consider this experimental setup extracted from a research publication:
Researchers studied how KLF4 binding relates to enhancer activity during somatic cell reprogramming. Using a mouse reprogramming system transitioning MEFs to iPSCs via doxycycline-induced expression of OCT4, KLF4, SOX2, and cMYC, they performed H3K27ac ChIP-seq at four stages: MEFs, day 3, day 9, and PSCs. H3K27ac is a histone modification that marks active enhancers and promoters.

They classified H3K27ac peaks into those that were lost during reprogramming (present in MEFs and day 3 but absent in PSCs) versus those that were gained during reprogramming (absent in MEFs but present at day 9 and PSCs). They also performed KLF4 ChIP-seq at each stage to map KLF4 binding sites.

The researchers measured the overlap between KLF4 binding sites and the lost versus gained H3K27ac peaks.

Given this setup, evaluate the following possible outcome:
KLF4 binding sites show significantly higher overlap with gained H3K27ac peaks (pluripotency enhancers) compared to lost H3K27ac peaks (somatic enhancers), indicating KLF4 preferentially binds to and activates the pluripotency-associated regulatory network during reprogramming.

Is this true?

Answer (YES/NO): YES